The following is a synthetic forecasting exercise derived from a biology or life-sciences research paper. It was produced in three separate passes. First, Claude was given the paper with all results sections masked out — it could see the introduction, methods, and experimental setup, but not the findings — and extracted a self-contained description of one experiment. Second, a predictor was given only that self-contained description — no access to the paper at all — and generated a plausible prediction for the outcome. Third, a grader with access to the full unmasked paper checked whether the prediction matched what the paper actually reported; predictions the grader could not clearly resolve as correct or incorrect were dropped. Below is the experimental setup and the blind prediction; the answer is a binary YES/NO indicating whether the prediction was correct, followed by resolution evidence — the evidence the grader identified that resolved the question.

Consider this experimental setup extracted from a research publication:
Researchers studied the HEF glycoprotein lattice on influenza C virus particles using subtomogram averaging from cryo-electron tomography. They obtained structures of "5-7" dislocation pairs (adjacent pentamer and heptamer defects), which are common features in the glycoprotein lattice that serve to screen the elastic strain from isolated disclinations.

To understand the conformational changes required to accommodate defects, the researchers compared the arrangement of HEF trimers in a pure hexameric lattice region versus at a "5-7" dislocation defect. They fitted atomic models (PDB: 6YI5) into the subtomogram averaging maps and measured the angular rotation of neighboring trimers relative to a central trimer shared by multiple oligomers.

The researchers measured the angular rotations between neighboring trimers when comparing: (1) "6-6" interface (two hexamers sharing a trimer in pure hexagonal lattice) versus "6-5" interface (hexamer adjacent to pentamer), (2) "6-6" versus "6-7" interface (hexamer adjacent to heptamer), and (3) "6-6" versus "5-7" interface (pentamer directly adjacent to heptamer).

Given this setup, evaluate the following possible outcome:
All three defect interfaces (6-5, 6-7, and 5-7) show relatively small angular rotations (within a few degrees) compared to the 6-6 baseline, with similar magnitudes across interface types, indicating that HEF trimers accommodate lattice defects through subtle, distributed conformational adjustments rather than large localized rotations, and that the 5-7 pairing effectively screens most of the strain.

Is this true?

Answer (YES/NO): NO